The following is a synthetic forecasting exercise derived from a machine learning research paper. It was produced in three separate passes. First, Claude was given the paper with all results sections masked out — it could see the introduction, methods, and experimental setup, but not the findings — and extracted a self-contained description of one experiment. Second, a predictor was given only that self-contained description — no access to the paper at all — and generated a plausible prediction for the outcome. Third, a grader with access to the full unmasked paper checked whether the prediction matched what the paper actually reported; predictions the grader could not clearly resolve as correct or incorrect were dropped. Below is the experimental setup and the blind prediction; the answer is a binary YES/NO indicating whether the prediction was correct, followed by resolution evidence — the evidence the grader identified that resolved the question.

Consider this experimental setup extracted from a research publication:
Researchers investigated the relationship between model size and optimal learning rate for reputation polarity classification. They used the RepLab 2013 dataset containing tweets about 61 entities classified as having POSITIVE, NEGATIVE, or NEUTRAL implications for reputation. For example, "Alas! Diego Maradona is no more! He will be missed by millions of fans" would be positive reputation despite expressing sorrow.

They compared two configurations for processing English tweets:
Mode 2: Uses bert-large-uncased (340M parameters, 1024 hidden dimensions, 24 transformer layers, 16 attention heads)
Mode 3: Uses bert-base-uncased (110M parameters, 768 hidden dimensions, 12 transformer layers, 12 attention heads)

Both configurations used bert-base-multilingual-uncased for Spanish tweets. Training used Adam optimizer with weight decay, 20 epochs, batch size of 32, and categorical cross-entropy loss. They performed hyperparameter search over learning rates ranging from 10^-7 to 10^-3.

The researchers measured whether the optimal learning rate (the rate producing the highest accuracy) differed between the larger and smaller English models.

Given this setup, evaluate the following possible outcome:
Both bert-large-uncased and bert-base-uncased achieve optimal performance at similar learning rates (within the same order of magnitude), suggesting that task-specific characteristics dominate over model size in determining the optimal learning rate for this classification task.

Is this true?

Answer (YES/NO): YES